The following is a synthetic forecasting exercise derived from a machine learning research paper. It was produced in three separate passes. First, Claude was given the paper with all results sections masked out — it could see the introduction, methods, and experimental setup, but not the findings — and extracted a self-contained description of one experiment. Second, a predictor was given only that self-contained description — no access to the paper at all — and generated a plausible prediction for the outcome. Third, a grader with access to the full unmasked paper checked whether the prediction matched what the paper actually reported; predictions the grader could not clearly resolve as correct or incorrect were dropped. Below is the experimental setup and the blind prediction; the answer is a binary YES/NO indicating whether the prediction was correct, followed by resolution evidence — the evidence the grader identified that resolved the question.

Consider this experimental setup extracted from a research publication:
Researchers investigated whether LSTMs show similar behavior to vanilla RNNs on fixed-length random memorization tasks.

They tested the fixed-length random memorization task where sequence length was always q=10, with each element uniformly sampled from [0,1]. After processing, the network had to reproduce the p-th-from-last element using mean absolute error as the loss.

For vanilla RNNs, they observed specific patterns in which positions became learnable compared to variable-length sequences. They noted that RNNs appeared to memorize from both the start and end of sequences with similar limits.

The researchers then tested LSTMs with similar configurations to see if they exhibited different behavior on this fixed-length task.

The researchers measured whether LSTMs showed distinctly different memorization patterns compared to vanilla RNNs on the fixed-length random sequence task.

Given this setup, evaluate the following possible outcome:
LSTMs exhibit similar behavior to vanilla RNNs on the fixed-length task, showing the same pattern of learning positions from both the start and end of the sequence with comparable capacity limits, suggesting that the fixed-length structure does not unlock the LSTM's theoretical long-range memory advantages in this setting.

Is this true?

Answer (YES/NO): YES